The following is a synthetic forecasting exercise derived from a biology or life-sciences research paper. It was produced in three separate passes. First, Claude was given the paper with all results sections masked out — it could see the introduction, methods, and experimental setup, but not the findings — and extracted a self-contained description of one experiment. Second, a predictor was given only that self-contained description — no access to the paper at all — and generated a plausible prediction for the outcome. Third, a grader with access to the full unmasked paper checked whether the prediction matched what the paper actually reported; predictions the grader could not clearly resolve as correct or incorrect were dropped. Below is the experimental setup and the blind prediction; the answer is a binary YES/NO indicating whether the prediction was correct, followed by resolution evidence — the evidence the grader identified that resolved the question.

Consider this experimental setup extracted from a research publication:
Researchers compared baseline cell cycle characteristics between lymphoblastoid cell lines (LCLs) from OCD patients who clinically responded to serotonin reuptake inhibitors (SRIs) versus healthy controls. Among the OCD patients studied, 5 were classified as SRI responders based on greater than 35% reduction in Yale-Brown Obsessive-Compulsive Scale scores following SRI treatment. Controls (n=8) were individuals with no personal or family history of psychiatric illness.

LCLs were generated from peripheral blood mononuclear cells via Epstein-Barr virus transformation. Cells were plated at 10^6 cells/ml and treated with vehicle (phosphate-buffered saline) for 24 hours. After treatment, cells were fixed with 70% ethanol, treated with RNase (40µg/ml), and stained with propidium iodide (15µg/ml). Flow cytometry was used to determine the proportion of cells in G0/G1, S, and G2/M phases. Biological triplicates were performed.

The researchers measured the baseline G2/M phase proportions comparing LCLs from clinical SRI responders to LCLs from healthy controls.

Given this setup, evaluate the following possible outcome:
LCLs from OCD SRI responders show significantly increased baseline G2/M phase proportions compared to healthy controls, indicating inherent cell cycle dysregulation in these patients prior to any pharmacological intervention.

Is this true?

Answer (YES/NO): NO